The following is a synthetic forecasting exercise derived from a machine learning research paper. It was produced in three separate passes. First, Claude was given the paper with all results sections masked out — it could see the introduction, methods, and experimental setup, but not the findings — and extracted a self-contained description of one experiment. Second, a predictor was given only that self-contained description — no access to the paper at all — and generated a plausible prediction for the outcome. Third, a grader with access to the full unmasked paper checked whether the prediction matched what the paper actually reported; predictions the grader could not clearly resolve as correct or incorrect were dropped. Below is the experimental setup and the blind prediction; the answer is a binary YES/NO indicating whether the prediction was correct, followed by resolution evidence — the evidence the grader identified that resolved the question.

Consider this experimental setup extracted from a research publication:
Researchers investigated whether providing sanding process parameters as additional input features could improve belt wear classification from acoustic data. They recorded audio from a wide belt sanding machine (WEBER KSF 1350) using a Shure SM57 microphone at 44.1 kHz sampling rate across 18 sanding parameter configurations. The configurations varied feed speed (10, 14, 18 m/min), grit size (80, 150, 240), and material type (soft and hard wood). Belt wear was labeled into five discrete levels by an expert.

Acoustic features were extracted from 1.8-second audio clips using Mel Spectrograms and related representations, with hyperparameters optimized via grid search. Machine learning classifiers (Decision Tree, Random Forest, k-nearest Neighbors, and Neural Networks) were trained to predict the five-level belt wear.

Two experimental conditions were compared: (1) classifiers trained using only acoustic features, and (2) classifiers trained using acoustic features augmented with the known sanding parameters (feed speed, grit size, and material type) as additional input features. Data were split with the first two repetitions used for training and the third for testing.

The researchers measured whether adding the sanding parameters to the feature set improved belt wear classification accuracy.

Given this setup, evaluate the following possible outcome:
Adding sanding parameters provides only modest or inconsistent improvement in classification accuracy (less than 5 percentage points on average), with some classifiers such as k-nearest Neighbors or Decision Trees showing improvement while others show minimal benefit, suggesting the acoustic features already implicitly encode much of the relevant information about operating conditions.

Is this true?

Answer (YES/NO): YES